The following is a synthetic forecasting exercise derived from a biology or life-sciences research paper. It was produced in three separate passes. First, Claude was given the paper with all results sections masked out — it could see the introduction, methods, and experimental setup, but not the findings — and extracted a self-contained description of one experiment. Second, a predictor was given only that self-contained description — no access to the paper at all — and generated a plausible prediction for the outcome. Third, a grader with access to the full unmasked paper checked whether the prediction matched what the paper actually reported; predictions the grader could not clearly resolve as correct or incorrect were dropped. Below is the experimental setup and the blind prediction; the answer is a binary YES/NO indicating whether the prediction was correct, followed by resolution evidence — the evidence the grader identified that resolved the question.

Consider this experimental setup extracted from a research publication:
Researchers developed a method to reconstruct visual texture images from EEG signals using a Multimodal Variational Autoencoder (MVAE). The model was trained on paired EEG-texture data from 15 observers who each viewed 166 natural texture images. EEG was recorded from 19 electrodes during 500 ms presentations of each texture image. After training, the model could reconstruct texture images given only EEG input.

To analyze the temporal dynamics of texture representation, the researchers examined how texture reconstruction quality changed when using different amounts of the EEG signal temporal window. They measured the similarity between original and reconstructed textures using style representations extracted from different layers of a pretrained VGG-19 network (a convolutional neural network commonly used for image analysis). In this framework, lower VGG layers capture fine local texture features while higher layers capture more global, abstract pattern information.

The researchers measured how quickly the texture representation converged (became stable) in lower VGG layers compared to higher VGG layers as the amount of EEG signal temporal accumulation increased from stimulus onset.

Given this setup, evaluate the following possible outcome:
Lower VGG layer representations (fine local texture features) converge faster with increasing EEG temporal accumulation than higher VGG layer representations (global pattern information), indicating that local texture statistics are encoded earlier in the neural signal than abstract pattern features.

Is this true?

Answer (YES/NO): YES